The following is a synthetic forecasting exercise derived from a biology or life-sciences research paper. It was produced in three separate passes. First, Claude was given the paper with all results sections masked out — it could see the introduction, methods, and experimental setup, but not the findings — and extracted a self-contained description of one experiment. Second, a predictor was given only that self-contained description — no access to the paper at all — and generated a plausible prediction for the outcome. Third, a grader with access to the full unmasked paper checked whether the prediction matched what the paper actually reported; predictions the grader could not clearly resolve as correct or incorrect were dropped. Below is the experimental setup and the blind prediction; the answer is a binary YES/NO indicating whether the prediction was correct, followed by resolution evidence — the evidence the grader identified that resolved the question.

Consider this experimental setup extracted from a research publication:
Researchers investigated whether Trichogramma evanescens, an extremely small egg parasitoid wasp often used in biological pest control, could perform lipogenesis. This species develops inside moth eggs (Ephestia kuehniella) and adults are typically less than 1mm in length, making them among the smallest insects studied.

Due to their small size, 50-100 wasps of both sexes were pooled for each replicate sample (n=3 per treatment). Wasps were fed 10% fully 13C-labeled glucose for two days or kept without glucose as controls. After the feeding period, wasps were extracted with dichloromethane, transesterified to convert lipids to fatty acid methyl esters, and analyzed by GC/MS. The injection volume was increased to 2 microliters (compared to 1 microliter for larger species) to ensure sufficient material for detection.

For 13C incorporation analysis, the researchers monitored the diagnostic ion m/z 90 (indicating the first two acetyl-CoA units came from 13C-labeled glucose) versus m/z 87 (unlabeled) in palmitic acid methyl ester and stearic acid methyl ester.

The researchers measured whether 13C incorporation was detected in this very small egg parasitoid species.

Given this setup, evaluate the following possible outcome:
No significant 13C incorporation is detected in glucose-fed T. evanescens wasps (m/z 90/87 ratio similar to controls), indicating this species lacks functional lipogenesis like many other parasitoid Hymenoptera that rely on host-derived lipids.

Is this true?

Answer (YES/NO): NO